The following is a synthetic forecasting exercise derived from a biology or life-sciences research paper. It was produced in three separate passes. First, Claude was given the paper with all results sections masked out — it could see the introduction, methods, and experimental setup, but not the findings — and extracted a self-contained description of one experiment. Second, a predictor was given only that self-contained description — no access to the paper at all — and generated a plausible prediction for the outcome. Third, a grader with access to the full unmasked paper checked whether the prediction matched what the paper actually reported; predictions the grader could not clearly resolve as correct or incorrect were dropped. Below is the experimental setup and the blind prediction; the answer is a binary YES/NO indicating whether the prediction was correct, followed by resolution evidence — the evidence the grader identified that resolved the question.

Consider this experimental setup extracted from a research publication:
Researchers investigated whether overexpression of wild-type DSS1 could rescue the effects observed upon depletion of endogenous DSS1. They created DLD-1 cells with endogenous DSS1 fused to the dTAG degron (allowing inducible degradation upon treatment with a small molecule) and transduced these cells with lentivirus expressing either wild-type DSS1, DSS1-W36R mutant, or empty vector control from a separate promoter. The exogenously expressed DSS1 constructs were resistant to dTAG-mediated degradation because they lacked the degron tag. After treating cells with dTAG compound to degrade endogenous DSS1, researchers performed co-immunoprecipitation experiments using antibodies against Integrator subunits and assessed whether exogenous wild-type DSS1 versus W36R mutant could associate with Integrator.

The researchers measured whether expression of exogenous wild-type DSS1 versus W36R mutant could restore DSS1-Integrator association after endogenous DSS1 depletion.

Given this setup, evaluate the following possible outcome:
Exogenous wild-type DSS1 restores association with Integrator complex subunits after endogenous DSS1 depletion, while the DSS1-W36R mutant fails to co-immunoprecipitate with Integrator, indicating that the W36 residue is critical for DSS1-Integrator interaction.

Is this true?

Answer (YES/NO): YES